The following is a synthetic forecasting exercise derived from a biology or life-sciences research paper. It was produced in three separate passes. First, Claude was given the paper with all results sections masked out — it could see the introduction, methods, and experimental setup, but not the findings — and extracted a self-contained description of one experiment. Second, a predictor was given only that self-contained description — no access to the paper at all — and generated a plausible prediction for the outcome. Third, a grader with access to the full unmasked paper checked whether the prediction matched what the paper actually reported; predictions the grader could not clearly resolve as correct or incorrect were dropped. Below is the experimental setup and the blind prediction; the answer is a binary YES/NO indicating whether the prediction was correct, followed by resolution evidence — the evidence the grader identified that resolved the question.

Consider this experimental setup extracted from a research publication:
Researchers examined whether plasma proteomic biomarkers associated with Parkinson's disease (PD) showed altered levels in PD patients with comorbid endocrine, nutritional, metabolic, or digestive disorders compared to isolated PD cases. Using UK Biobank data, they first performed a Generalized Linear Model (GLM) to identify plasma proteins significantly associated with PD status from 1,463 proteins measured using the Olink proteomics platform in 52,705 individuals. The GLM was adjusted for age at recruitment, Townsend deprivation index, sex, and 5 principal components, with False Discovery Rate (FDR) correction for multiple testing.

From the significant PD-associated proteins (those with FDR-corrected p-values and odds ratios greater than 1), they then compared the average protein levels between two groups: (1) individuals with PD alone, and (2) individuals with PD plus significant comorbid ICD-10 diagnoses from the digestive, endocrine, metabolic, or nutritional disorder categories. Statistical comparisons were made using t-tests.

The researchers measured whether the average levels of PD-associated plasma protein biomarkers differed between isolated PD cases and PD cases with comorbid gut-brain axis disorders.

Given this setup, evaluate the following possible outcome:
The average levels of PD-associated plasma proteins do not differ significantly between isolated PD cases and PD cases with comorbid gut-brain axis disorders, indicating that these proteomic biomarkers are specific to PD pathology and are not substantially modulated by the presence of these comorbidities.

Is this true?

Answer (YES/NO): NO